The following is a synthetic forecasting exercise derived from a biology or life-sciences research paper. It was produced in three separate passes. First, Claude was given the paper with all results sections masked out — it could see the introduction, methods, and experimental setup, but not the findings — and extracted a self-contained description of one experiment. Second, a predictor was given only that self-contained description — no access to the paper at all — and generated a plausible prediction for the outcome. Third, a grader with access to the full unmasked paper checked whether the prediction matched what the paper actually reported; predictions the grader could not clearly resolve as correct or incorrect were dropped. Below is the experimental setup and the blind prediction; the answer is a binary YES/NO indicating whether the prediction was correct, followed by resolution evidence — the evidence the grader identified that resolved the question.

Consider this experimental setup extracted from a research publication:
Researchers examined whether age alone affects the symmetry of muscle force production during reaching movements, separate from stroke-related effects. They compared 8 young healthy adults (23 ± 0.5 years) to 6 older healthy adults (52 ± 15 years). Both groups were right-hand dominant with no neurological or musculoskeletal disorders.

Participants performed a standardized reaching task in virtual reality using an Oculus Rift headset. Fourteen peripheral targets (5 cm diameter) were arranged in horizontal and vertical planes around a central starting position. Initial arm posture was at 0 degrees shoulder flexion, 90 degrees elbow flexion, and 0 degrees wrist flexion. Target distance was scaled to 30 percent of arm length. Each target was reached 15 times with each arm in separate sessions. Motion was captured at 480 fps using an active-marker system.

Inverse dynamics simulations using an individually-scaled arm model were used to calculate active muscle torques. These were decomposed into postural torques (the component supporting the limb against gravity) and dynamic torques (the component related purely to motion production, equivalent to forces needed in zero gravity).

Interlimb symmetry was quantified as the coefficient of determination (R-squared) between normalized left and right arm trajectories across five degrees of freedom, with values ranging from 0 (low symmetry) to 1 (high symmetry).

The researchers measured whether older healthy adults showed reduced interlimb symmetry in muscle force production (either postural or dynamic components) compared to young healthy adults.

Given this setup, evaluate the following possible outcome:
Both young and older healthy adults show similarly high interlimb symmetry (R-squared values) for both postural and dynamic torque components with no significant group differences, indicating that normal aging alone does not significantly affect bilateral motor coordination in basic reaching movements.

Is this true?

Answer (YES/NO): NO